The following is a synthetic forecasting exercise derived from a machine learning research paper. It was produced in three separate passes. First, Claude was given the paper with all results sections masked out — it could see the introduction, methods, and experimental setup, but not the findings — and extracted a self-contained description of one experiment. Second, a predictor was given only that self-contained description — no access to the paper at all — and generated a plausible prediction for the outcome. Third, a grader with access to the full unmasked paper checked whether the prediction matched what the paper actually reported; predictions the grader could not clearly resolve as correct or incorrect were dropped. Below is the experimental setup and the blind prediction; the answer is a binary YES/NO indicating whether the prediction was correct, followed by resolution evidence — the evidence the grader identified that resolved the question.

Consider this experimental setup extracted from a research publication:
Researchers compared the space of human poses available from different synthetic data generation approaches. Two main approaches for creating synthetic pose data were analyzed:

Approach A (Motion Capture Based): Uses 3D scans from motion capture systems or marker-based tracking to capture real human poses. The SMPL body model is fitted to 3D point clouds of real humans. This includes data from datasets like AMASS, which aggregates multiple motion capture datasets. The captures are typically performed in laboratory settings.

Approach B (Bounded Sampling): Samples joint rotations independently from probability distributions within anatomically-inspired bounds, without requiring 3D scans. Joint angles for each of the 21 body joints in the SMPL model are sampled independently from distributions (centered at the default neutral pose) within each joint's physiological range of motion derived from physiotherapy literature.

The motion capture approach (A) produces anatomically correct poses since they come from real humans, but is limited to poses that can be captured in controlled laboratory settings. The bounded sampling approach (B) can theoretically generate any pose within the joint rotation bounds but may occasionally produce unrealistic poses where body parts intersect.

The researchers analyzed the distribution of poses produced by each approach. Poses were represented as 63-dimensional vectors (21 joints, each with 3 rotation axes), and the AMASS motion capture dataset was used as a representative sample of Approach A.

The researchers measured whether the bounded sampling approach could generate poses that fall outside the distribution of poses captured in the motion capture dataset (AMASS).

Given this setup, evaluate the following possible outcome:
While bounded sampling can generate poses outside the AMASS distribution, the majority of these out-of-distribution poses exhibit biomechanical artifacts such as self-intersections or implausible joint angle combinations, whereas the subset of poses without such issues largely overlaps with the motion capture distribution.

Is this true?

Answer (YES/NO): NO